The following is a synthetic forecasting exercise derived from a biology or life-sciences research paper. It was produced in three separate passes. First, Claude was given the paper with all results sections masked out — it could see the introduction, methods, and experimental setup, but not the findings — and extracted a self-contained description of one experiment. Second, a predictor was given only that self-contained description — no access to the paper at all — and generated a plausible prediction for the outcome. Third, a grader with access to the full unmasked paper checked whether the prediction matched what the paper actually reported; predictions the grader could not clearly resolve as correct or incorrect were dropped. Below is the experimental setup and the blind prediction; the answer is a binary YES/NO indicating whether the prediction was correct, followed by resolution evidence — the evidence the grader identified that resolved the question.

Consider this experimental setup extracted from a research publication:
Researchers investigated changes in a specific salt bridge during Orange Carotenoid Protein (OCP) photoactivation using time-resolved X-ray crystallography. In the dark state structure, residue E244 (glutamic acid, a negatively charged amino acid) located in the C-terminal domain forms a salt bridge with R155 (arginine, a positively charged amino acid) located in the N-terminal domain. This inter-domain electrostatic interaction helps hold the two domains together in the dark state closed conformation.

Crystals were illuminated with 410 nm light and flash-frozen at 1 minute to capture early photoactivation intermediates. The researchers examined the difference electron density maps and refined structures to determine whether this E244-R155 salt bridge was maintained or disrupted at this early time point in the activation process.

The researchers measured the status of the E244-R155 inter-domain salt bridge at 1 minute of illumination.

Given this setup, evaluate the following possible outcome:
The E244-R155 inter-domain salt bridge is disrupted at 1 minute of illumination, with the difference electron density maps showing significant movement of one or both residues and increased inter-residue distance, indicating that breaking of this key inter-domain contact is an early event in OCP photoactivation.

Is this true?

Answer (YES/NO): YES